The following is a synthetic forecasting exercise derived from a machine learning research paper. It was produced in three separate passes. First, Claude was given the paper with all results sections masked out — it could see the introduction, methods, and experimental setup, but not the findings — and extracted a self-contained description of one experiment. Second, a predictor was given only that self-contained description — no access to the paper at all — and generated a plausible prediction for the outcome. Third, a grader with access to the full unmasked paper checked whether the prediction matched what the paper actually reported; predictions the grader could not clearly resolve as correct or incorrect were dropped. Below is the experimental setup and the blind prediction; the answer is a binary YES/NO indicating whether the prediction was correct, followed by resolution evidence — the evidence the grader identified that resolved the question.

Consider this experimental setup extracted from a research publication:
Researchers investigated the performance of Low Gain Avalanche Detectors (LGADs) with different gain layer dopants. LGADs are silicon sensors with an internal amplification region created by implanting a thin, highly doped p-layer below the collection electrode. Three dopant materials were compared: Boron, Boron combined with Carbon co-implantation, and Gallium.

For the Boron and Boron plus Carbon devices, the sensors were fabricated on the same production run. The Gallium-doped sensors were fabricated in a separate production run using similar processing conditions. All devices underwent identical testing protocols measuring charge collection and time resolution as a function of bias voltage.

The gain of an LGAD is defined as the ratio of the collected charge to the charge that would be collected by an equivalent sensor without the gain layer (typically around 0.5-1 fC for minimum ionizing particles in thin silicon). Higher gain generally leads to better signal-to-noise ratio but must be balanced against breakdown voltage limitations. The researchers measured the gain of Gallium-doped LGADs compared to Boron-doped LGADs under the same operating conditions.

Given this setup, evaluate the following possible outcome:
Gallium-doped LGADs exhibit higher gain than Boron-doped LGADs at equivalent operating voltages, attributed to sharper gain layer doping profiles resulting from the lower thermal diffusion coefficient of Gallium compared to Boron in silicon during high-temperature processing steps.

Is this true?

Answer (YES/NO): NO